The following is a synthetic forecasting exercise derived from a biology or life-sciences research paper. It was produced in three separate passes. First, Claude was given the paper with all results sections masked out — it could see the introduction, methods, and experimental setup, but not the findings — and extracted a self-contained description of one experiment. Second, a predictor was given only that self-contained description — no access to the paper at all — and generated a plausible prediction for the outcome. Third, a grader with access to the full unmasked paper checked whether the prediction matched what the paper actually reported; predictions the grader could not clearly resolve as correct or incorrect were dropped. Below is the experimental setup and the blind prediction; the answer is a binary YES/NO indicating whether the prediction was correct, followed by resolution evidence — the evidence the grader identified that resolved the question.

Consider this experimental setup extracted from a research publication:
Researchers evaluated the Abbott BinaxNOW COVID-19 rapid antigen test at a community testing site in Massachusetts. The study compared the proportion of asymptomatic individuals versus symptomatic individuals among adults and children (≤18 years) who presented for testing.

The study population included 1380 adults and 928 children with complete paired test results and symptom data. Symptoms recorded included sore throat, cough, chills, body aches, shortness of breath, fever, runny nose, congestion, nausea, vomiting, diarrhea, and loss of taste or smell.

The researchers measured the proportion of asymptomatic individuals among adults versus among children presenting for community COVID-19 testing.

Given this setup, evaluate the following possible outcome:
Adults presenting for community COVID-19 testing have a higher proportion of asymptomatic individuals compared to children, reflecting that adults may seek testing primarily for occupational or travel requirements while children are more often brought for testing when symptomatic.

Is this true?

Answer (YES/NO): NO